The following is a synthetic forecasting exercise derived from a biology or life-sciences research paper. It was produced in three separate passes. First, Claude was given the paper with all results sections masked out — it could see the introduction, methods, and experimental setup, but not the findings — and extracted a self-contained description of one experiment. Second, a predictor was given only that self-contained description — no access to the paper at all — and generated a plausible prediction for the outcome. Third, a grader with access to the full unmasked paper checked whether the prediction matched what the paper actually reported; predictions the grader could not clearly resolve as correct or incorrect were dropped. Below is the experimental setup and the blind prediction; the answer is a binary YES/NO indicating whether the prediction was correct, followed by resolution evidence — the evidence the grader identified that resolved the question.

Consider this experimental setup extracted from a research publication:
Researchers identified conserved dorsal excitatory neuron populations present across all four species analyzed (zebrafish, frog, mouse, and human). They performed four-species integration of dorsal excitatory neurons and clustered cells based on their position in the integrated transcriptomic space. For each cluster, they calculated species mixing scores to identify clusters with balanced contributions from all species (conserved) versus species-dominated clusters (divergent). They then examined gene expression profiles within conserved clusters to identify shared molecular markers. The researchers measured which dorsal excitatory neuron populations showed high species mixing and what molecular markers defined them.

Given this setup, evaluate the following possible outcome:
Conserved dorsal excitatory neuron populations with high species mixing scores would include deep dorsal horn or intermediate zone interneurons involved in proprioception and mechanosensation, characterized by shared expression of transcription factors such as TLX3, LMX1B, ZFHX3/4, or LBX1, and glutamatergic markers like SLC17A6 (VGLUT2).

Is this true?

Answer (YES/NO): NO